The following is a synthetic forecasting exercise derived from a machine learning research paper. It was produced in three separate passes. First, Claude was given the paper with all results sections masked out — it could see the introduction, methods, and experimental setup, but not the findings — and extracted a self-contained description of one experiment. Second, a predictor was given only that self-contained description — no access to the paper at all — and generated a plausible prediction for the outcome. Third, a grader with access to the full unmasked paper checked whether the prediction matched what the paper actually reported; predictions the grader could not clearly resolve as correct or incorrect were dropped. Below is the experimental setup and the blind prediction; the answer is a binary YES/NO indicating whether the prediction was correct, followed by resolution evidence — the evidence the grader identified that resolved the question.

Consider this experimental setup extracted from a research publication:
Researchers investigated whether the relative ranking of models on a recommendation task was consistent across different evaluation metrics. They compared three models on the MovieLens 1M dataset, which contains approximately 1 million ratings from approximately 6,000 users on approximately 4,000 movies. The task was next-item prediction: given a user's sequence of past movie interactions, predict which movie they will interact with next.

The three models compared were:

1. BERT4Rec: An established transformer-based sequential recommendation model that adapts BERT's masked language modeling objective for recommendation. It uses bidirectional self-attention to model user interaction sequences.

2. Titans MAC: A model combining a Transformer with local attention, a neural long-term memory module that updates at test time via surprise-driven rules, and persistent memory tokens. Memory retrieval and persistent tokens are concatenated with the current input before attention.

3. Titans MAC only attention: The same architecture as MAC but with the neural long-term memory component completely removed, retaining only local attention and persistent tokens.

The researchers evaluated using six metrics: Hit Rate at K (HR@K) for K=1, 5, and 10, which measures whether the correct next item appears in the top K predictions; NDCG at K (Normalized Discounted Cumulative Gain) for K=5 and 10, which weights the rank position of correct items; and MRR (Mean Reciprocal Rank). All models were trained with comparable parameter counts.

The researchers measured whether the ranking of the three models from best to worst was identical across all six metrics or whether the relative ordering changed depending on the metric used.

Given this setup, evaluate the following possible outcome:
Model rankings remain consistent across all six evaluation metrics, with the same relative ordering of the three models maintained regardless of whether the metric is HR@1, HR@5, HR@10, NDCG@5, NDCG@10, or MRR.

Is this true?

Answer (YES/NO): YES